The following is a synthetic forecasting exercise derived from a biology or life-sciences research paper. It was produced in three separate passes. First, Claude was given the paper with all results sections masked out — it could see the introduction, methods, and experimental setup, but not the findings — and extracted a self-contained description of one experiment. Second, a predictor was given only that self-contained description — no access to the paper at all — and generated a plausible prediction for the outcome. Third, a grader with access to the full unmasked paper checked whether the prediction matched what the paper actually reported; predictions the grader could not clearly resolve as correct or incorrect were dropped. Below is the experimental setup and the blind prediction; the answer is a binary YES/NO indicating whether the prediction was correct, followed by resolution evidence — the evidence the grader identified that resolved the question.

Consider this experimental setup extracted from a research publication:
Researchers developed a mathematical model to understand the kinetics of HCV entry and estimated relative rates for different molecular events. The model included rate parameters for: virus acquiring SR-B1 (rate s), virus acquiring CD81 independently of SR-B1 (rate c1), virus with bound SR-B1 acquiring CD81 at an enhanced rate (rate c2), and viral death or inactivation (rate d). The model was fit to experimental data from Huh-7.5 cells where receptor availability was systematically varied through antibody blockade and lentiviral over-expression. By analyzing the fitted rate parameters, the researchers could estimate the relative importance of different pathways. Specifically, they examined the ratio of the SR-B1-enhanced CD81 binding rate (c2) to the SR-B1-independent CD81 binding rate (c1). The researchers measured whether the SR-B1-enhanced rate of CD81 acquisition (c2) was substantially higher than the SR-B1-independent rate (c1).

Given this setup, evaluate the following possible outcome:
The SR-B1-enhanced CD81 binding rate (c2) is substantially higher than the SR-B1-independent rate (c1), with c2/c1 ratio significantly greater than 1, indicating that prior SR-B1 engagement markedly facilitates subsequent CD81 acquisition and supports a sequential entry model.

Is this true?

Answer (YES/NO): YES